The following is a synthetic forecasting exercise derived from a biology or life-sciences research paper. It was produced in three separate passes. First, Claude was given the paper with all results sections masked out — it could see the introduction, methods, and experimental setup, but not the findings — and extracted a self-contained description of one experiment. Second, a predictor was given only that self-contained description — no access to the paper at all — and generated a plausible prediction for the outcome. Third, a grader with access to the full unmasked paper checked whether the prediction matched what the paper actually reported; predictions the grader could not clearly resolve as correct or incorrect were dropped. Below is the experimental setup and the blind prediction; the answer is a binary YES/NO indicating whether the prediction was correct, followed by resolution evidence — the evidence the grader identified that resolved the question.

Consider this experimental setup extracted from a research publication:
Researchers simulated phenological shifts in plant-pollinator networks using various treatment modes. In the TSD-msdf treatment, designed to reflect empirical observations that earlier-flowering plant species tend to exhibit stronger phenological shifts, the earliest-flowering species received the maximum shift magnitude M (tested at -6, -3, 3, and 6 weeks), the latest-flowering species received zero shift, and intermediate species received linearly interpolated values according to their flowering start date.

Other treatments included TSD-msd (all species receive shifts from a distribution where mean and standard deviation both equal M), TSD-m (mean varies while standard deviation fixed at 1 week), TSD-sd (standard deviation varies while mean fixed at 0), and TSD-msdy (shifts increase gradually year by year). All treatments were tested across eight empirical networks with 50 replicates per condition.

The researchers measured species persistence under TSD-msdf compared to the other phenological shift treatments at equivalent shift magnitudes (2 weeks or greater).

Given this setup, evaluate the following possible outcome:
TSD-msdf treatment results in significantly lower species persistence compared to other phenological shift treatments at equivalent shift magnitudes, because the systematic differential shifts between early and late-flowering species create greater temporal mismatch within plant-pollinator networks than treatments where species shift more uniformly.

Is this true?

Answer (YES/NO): NO